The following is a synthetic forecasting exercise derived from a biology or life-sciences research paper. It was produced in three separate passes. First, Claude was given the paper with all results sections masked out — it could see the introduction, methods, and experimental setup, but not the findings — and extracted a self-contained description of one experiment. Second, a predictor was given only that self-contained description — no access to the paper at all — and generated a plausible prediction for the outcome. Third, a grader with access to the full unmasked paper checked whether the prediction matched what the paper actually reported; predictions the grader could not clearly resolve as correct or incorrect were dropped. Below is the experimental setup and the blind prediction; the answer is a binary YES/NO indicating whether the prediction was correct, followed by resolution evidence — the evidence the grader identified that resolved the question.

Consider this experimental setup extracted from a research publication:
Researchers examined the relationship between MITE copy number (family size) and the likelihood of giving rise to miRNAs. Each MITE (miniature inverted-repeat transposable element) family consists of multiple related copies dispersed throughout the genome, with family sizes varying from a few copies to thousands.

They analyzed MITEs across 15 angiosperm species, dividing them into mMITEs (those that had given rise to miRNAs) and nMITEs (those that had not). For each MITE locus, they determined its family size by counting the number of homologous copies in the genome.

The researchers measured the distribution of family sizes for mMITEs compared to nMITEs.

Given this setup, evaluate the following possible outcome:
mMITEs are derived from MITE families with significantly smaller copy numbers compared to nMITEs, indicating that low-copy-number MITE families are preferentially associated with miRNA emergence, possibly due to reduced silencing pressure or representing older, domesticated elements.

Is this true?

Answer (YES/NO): NO